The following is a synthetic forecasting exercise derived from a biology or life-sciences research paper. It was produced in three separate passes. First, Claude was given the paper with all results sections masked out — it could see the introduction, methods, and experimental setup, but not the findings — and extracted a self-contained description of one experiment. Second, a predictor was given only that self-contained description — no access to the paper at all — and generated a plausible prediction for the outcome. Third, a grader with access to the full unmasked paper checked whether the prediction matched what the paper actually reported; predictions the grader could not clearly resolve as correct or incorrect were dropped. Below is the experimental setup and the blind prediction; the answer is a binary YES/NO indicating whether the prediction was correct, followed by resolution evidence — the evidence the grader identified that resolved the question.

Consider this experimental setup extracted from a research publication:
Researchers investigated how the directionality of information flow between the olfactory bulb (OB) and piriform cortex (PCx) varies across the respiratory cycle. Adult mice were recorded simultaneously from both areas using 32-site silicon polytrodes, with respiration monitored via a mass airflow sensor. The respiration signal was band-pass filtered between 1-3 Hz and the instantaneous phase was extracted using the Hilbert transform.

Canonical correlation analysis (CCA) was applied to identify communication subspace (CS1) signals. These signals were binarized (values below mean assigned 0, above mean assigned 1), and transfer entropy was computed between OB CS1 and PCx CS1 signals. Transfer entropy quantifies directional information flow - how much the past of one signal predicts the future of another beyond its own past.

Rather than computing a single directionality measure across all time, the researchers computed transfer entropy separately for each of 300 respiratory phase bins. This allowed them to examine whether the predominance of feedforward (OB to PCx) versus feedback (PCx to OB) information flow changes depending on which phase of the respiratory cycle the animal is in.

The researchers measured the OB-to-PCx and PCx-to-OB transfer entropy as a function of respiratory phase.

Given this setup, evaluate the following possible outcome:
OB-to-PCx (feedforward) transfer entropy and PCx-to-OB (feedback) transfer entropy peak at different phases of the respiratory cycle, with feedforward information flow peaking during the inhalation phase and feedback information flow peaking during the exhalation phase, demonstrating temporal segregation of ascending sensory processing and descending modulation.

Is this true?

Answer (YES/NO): YES